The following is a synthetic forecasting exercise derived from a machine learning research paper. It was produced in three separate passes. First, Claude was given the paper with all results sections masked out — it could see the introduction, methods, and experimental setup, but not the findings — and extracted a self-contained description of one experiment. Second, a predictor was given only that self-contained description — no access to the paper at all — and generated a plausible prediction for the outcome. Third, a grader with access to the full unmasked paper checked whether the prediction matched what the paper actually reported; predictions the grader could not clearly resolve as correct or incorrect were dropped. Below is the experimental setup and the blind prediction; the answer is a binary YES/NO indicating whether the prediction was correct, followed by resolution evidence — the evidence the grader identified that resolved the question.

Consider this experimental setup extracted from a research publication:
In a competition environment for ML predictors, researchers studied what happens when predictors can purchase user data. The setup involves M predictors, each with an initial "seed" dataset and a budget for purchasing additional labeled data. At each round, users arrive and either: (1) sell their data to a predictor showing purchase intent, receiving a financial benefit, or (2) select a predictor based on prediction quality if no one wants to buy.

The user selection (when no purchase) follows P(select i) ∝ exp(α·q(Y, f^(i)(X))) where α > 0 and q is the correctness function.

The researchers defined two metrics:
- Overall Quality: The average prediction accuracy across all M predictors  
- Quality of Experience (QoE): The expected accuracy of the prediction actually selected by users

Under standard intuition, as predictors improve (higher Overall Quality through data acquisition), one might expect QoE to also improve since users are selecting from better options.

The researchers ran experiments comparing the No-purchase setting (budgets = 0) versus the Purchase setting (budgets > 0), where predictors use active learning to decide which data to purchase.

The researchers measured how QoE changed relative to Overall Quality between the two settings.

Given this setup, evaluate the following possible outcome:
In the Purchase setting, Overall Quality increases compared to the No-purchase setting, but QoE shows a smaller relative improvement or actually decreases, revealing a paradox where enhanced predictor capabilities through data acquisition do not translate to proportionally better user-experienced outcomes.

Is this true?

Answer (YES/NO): YES